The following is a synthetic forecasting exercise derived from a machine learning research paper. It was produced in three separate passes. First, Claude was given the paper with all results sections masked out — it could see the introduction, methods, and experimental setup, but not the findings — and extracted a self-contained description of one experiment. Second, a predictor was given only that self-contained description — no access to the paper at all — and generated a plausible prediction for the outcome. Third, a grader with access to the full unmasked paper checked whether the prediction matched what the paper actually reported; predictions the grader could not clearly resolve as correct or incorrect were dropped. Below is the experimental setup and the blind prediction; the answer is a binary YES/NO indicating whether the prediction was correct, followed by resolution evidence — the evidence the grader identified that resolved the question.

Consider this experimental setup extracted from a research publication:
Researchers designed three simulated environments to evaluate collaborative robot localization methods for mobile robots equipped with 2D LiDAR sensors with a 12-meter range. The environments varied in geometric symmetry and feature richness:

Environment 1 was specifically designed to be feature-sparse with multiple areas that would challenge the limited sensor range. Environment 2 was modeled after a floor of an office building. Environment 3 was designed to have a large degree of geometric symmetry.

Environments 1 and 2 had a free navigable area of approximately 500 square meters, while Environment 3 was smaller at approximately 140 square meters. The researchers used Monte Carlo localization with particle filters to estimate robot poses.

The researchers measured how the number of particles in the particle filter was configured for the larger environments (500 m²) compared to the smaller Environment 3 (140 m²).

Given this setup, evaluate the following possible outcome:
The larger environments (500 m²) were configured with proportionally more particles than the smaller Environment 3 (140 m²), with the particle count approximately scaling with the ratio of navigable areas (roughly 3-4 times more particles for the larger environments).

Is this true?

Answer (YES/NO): NO